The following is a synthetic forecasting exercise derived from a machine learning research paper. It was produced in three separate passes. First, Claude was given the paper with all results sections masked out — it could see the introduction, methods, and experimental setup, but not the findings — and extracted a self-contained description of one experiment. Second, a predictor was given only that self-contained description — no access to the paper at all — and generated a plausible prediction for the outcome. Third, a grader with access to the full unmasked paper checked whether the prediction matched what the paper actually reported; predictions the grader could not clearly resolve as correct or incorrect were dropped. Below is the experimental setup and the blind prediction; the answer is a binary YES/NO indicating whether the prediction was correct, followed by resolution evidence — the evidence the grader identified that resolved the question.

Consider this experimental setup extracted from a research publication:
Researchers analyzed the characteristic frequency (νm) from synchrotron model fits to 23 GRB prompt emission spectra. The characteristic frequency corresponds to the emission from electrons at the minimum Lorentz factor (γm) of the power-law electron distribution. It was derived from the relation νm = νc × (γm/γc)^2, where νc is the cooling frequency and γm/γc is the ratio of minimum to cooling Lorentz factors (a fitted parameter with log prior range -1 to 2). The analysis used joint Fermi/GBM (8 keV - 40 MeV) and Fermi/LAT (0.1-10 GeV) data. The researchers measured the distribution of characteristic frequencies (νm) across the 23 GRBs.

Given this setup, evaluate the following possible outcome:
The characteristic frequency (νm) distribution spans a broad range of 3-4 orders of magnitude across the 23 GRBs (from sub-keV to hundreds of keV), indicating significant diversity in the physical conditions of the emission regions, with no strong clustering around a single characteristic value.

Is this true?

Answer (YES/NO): NO